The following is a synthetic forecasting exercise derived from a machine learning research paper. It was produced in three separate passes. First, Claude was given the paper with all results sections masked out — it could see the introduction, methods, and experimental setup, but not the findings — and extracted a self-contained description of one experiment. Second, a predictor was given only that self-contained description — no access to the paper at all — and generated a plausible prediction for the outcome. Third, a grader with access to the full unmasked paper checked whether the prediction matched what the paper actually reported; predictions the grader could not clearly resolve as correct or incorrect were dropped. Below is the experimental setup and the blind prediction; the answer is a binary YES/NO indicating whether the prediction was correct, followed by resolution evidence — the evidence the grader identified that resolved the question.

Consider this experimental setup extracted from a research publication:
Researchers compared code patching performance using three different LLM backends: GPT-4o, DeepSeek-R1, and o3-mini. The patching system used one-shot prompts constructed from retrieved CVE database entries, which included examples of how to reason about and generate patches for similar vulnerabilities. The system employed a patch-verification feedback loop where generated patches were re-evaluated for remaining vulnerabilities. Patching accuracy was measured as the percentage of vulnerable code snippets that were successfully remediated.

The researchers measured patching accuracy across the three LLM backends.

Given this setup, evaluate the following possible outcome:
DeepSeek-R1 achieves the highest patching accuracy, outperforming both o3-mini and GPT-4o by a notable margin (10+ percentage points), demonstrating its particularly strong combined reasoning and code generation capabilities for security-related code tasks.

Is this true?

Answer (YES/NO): NO